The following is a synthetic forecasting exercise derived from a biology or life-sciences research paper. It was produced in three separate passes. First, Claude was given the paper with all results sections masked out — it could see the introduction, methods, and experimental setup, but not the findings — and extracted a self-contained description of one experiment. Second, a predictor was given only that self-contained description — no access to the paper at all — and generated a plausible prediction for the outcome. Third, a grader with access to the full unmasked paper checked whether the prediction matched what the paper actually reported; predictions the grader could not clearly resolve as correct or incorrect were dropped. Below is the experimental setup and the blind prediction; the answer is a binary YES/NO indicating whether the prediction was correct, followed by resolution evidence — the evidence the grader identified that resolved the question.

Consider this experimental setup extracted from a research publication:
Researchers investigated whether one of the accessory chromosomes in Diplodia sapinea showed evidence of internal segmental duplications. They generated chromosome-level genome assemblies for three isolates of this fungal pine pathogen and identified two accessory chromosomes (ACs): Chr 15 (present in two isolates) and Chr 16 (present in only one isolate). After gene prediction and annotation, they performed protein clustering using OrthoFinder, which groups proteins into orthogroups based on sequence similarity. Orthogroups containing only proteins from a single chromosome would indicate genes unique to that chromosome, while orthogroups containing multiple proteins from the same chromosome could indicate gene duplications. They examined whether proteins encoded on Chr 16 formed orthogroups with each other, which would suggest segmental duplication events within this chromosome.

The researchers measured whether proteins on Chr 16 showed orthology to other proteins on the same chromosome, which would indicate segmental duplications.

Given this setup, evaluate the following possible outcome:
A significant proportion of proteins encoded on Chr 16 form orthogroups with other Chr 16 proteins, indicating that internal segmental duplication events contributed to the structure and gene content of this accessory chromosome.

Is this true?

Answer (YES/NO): YES